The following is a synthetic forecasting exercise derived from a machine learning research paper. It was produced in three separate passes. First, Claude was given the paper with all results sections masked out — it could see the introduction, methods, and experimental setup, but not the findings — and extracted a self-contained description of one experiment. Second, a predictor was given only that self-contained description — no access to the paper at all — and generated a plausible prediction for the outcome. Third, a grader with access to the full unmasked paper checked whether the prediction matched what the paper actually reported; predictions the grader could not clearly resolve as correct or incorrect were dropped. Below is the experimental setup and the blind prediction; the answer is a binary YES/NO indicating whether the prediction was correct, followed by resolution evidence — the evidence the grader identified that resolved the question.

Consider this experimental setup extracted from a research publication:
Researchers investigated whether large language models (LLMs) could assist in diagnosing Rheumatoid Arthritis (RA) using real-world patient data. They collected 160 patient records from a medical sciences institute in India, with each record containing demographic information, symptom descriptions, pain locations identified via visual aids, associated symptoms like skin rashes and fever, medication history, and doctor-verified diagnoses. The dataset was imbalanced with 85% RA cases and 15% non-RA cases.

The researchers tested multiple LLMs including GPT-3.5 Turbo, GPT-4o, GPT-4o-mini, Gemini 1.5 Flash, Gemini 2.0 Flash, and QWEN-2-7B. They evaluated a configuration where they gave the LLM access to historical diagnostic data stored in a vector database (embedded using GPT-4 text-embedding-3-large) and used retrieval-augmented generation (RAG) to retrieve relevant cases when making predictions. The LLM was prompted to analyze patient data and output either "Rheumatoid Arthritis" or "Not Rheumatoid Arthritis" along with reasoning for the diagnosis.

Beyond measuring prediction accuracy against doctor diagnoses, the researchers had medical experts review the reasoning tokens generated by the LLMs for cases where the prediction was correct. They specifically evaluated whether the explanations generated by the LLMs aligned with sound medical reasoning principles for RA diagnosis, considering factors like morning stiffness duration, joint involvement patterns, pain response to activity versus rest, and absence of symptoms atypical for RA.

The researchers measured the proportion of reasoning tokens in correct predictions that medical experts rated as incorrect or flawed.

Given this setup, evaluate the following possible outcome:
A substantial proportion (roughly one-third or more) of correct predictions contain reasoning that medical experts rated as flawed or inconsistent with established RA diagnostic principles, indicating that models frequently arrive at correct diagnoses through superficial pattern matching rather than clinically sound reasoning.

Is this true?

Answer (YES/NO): YES